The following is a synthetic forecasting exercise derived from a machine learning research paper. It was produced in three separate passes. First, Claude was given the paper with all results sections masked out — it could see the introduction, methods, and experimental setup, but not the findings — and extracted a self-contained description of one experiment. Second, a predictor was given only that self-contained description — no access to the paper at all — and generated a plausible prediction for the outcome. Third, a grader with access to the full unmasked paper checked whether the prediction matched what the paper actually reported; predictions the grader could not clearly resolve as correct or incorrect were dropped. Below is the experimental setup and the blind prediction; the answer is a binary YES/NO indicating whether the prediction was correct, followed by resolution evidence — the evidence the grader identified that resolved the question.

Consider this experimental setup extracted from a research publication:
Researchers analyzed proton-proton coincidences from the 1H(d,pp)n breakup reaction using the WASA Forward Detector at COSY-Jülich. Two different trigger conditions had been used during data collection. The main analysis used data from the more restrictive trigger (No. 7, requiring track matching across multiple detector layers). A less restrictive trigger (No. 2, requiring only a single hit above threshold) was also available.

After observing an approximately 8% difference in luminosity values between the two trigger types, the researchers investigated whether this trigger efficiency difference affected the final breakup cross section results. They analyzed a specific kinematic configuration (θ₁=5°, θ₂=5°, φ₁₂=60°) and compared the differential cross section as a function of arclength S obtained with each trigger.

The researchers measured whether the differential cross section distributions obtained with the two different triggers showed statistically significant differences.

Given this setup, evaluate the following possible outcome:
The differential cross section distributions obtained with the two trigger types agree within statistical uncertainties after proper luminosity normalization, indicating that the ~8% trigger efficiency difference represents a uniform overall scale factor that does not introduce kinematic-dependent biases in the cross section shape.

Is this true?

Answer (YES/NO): YES